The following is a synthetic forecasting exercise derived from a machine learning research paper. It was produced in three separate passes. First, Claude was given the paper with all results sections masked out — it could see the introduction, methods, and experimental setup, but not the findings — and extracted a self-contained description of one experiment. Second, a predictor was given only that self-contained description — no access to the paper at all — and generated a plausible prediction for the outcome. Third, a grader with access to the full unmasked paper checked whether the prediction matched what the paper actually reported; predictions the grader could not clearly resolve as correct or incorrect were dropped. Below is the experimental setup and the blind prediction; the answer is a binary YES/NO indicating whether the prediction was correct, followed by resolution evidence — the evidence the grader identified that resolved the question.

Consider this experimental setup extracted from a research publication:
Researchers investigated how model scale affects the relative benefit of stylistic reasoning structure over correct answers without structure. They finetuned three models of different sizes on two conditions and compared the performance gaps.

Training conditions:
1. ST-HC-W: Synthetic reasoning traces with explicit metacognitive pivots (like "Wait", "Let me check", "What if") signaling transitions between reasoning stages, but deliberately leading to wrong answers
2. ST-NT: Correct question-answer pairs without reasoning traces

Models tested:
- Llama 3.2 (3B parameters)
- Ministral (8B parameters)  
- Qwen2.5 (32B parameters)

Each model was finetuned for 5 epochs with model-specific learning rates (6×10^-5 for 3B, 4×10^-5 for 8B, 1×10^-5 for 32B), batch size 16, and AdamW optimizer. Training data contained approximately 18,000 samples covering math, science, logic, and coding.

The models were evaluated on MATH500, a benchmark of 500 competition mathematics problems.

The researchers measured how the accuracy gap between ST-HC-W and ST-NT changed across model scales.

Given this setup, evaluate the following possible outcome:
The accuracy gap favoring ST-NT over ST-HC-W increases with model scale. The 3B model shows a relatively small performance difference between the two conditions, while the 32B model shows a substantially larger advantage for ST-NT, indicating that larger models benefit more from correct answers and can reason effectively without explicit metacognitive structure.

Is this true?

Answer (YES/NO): NO